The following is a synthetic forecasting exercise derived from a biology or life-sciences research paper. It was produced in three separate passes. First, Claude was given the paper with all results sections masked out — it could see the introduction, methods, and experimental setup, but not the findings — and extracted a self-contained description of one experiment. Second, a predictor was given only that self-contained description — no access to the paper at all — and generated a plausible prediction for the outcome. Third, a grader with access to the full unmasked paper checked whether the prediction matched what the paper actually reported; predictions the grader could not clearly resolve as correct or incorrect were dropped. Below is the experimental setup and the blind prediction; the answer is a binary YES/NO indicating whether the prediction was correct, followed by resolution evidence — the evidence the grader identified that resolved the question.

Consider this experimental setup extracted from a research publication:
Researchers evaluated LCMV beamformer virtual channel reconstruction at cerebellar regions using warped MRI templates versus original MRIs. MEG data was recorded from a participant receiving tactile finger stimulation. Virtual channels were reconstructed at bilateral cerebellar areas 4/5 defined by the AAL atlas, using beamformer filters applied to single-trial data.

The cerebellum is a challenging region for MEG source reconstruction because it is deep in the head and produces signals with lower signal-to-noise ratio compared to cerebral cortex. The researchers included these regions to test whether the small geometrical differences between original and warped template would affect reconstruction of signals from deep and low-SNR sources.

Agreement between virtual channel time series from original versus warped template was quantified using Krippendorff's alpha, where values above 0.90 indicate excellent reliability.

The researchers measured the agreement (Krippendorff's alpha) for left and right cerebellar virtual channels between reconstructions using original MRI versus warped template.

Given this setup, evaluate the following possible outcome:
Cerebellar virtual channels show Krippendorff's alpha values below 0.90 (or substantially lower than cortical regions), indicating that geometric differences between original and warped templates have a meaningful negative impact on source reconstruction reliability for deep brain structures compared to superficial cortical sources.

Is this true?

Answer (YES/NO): NO